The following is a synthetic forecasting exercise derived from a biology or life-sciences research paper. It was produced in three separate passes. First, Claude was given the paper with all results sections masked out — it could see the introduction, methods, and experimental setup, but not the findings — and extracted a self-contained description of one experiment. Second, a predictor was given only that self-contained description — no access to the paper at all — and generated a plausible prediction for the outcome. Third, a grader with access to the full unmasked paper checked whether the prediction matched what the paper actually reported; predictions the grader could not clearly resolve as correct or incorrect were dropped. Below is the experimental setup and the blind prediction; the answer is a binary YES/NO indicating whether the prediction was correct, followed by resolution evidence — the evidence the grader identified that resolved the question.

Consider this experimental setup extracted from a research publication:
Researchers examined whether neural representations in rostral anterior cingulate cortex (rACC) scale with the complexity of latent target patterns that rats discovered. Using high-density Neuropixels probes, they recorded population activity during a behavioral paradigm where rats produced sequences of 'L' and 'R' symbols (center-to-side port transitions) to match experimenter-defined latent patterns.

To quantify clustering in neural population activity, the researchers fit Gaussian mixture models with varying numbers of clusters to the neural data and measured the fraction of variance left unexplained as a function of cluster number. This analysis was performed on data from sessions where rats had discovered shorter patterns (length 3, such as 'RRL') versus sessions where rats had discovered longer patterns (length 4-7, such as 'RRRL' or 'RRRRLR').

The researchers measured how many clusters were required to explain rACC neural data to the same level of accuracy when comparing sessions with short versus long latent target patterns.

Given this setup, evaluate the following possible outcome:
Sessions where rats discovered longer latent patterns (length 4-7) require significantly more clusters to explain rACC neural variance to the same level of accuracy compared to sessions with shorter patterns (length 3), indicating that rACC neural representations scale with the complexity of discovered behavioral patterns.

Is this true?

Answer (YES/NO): YES